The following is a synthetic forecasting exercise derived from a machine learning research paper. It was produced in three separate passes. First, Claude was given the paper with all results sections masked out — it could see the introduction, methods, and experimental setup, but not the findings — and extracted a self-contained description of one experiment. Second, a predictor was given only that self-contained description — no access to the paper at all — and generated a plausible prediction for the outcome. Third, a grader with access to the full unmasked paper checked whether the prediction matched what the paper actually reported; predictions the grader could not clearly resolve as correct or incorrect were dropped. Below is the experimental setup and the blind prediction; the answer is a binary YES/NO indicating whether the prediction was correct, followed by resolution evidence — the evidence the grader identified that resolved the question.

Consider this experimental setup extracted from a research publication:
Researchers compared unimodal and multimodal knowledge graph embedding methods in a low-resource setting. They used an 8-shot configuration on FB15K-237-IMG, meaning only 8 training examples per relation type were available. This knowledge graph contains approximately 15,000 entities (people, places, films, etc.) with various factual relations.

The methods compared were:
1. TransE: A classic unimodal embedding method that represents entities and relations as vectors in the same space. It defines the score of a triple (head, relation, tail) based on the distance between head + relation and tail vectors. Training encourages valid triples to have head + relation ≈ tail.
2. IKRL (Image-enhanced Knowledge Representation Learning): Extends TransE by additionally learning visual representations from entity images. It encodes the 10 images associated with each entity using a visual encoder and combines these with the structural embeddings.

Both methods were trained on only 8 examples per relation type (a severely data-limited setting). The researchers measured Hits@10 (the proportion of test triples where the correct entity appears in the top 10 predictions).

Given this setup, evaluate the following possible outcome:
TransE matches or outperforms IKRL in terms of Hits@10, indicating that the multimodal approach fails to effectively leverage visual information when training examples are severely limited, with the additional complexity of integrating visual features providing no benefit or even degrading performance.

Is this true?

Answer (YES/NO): NO